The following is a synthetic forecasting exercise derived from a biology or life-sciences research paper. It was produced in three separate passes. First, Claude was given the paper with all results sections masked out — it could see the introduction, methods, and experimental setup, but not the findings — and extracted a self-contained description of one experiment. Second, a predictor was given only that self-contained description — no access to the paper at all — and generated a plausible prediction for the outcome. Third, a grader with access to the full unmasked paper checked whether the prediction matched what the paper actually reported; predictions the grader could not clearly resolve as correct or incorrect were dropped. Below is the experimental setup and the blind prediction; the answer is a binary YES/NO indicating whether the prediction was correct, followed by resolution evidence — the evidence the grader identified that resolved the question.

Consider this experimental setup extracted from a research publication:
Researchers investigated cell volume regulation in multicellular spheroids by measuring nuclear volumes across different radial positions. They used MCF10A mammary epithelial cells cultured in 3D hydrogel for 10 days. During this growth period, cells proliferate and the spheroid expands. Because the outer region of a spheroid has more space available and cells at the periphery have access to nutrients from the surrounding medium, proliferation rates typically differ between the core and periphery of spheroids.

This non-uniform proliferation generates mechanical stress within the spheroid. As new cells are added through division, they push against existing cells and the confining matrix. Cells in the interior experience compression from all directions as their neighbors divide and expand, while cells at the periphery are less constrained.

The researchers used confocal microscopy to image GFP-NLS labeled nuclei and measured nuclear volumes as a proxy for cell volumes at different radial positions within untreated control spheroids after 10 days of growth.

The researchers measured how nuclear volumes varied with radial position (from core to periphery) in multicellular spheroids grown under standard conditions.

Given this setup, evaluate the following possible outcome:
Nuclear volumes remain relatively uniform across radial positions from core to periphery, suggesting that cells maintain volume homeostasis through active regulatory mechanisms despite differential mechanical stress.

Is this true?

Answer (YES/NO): NO